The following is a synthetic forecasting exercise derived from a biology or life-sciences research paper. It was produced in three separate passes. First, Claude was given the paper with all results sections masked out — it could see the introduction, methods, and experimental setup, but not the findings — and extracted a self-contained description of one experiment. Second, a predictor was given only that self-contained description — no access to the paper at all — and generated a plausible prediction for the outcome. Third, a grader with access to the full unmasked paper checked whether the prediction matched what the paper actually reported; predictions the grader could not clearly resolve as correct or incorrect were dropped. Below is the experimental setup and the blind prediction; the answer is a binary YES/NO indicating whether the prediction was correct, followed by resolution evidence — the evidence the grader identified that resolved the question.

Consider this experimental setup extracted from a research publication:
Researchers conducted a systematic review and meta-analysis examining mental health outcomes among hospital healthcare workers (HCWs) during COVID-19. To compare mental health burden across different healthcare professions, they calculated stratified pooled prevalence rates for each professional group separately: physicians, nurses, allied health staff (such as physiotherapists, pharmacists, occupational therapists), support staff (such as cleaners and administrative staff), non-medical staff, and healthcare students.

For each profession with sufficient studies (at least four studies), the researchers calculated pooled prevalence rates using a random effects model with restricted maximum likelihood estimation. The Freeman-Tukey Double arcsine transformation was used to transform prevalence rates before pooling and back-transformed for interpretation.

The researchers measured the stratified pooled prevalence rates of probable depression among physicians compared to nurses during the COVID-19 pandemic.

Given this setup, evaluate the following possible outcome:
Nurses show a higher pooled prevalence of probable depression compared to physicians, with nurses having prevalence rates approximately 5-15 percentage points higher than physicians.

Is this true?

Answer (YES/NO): NO